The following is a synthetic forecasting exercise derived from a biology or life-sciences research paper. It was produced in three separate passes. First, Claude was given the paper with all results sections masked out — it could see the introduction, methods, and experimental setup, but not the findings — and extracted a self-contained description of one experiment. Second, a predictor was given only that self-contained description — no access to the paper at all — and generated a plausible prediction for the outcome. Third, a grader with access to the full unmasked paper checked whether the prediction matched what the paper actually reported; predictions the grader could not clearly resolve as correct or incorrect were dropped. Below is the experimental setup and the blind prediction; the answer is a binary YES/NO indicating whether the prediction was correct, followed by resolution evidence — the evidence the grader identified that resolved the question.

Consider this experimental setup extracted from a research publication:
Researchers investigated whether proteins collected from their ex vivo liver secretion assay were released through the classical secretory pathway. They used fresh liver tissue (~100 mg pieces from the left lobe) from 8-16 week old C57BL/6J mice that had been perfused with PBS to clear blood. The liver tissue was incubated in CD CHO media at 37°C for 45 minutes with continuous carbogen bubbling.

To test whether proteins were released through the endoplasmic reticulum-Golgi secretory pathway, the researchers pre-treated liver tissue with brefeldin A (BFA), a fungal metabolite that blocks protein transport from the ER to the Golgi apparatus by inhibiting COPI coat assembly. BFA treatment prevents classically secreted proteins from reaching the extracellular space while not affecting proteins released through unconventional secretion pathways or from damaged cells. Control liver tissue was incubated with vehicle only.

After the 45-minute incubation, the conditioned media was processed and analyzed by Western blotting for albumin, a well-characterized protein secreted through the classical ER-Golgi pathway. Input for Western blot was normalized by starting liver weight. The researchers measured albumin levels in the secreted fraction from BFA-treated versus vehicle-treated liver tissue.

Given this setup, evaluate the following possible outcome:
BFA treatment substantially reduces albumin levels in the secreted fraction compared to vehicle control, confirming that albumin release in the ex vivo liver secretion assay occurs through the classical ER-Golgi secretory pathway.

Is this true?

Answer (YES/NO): YES